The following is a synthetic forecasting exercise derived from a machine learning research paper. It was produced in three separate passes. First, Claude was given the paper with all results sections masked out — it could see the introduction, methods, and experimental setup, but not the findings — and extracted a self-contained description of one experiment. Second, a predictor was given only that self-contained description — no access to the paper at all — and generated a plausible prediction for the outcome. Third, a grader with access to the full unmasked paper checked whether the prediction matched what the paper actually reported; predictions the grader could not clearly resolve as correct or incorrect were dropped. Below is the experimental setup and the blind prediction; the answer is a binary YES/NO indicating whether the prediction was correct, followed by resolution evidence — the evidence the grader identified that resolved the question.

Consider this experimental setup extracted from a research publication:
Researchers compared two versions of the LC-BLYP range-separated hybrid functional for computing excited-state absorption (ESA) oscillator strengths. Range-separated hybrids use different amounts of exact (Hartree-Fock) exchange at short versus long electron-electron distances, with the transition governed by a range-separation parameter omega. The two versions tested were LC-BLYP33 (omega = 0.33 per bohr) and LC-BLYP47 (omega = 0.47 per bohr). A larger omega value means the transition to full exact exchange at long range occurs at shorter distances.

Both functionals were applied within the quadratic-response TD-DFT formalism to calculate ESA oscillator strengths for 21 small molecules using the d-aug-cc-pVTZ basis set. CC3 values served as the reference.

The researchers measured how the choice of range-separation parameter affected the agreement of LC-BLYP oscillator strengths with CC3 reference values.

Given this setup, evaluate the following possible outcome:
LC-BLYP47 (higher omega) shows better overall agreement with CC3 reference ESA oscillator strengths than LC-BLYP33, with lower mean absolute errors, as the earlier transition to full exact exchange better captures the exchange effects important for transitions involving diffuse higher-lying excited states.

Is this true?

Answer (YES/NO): NO